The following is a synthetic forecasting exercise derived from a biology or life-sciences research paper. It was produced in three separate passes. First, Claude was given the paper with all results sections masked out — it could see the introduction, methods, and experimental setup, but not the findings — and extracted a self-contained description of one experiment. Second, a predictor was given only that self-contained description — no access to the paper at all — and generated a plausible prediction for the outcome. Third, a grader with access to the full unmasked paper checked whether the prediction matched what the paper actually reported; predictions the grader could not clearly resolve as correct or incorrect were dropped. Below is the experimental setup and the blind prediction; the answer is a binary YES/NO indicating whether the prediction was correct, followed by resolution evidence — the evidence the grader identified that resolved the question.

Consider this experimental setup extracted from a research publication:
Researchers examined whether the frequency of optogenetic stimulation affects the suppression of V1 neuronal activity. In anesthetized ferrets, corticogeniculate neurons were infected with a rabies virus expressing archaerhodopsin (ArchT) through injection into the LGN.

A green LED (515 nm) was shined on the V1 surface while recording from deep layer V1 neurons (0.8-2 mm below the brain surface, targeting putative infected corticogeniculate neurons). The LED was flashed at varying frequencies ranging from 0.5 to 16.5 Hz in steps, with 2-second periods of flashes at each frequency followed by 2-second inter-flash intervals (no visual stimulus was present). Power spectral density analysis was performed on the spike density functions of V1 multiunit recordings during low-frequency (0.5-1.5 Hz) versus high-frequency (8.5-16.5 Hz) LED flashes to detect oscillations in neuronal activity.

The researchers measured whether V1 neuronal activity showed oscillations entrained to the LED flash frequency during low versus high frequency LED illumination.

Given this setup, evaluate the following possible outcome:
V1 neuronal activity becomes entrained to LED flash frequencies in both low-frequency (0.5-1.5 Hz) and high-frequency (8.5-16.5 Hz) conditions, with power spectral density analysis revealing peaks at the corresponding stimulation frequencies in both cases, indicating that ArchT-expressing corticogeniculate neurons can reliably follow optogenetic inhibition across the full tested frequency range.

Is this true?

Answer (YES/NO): NO